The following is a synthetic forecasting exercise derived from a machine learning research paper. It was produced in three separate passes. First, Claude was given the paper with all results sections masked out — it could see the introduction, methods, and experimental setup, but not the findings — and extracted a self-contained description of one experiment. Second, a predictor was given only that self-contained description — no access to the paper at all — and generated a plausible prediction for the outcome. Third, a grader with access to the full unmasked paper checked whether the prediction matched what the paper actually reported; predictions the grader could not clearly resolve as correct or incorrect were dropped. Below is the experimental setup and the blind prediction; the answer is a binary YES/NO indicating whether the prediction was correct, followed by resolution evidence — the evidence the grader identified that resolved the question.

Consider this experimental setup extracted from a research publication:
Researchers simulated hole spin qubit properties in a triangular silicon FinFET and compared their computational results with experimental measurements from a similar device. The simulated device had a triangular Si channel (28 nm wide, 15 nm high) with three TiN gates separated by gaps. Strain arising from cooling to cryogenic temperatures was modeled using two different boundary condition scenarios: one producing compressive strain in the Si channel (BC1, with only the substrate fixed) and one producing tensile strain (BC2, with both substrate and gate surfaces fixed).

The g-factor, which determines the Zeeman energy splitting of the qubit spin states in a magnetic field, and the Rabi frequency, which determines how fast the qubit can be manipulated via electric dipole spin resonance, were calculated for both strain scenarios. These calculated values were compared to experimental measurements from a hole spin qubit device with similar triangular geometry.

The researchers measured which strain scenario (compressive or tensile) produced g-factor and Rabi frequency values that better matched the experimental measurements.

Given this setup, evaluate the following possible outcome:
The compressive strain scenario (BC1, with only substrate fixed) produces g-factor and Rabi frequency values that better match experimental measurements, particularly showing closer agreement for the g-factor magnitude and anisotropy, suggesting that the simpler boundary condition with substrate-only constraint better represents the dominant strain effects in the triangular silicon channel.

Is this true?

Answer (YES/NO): NO